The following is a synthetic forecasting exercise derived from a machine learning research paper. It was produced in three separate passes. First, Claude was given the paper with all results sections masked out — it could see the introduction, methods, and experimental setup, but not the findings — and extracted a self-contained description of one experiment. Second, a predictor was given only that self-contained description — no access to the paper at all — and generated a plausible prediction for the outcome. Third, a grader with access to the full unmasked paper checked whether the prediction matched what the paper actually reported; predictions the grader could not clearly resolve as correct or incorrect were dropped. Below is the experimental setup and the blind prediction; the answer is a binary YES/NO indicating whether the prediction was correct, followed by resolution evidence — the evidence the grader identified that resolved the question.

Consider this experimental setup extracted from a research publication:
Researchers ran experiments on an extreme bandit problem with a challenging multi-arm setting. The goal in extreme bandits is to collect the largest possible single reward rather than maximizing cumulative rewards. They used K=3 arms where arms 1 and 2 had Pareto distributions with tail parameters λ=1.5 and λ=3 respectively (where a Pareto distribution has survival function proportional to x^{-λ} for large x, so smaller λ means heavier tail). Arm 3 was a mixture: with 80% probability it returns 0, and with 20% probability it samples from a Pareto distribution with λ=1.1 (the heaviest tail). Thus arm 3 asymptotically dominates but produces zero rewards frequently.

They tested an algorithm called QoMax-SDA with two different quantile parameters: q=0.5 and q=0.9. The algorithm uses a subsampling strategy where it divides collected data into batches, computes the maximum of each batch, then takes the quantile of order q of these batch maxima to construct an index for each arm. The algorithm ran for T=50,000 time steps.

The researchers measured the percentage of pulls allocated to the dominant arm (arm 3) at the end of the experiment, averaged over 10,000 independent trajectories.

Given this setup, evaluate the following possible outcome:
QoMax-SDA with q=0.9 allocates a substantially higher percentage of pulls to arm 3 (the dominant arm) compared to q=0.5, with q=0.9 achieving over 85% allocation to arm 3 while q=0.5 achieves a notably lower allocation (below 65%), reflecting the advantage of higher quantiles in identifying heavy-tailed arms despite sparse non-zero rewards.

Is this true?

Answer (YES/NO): NO